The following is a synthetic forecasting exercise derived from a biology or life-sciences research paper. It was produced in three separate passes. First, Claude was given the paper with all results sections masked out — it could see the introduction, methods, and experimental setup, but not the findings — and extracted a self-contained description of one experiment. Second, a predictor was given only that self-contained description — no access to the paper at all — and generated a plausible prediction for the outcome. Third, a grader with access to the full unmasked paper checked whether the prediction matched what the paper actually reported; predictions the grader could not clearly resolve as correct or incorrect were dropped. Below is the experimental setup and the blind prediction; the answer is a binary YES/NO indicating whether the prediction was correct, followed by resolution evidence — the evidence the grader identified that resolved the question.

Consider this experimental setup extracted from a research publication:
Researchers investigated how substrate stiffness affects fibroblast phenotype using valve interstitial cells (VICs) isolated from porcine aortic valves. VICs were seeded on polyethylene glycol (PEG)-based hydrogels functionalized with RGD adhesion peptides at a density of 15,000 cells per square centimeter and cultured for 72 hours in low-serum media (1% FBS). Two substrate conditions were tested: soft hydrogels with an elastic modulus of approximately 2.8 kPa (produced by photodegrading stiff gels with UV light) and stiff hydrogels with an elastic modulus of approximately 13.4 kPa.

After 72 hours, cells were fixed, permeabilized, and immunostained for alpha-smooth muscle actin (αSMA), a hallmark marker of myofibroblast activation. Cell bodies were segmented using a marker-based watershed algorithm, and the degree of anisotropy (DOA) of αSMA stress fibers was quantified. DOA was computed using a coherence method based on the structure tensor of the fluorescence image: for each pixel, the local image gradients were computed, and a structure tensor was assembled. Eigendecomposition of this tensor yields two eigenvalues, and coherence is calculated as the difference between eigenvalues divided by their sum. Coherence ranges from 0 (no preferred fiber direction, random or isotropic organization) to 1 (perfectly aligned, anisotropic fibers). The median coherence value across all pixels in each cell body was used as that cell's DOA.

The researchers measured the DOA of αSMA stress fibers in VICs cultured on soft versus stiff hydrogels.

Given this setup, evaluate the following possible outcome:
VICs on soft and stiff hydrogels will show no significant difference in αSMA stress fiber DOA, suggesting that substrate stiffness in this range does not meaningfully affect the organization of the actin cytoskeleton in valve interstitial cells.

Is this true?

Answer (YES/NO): NO